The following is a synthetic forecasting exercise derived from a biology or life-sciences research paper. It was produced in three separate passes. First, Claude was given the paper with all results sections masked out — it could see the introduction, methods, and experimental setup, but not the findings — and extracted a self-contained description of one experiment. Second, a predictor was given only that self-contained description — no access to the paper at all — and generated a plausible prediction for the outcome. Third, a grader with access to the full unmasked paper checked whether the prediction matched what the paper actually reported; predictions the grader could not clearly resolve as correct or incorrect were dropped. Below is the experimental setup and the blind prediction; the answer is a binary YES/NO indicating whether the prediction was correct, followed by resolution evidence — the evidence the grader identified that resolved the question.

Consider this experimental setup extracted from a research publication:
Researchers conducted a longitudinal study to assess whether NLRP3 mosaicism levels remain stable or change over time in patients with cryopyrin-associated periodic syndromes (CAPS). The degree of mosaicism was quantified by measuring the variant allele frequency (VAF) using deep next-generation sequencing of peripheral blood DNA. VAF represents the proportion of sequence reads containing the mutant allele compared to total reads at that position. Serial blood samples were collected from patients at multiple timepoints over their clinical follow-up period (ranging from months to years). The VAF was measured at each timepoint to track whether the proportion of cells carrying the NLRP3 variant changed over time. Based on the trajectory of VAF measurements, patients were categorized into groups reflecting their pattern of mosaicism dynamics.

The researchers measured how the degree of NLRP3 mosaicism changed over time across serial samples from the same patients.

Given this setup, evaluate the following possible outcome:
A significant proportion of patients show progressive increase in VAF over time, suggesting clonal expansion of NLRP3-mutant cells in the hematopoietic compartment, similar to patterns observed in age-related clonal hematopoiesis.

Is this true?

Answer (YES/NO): NO